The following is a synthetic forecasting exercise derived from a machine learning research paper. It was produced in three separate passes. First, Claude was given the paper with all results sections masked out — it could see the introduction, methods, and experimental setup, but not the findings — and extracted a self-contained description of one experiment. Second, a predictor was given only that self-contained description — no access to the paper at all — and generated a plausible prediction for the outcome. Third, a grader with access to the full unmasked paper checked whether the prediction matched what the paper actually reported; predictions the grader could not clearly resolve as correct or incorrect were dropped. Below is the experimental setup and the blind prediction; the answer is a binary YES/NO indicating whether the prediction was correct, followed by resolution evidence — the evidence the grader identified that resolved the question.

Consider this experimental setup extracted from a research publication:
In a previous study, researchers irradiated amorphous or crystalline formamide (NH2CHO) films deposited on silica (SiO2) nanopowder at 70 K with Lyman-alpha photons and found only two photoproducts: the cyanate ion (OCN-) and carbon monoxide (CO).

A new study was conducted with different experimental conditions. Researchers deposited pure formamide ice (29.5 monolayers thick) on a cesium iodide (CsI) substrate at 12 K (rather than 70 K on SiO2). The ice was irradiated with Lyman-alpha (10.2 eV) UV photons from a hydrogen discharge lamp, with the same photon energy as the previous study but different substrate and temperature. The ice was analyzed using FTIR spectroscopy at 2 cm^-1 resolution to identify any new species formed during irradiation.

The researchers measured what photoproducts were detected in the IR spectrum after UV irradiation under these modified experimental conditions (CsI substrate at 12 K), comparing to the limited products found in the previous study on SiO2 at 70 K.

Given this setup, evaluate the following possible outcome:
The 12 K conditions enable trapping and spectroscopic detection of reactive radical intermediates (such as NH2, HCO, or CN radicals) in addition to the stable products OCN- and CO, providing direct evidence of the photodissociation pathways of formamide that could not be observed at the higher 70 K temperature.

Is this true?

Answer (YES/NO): NO